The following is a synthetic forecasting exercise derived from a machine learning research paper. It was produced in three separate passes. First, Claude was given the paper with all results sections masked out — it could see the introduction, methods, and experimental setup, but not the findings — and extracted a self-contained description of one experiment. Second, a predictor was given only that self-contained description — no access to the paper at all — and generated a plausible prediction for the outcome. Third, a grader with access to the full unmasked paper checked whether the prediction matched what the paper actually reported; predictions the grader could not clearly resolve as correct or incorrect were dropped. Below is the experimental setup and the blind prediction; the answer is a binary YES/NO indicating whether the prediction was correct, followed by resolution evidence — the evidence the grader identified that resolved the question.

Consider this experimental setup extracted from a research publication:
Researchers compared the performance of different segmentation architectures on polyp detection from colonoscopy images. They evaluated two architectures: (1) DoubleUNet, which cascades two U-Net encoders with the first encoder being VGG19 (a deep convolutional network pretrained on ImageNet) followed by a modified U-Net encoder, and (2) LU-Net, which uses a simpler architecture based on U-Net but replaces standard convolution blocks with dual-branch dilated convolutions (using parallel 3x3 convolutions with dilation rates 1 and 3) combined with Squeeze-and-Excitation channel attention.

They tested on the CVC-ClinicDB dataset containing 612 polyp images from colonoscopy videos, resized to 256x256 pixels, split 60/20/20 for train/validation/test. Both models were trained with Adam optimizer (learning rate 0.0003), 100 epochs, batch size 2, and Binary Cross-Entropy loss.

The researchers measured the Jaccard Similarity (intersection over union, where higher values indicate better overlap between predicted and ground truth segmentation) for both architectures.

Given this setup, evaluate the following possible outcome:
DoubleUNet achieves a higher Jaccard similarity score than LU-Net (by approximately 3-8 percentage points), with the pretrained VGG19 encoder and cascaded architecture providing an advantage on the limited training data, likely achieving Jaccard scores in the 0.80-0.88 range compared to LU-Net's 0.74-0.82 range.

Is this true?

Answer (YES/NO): NO